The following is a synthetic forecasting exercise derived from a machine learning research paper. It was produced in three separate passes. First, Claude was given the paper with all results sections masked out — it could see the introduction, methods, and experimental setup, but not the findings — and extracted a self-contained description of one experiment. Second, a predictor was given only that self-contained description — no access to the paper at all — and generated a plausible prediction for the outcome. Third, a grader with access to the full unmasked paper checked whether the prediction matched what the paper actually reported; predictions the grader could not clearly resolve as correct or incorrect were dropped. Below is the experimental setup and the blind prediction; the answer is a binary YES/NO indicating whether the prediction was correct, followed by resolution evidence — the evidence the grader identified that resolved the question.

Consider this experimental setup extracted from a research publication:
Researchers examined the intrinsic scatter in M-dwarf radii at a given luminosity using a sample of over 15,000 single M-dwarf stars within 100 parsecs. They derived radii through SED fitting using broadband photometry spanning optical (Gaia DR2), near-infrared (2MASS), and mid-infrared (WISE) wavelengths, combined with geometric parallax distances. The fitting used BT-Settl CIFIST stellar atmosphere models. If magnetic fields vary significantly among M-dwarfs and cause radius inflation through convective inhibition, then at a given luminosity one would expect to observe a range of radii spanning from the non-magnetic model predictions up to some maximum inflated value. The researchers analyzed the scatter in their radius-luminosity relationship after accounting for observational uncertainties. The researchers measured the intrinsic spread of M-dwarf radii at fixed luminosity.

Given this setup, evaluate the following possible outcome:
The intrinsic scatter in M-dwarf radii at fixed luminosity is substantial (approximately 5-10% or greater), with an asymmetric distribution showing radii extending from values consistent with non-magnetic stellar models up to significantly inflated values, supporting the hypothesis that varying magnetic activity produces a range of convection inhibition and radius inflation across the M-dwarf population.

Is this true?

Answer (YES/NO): NO